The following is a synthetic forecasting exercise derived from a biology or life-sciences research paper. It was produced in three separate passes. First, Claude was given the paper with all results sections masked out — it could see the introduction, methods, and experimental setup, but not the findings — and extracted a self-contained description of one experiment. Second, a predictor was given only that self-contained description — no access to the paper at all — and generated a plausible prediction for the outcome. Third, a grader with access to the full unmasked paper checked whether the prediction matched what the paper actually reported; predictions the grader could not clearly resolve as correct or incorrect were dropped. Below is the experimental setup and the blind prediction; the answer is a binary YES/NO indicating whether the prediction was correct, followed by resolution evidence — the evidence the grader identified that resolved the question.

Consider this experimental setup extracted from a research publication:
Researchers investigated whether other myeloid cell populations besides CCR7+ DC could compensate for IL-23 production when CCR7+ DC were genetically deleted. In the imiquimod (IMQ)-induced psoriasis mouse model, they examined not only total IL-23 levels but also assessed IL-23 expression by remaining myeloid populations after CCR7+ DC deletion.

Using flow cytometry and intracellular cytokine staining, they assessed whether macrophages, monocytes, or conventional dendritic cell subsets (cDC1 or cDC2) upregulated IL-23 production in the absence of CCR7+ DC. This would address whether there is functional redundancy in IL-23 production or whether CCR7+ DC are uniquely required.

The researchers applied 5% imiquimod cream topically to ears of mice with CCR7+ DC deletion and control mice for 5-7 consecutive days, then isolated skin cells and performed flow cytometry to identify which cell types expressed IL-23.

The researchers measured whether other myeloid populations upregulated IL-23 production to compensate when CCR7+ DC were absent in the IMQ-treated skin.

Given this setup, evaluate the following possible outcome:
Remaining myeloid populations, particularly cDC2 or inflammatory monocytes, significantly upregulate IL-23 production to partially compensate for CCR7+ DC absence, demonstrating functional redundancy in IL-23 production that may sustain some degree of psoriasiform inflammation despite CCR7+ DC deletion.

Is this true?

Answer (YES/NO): NO